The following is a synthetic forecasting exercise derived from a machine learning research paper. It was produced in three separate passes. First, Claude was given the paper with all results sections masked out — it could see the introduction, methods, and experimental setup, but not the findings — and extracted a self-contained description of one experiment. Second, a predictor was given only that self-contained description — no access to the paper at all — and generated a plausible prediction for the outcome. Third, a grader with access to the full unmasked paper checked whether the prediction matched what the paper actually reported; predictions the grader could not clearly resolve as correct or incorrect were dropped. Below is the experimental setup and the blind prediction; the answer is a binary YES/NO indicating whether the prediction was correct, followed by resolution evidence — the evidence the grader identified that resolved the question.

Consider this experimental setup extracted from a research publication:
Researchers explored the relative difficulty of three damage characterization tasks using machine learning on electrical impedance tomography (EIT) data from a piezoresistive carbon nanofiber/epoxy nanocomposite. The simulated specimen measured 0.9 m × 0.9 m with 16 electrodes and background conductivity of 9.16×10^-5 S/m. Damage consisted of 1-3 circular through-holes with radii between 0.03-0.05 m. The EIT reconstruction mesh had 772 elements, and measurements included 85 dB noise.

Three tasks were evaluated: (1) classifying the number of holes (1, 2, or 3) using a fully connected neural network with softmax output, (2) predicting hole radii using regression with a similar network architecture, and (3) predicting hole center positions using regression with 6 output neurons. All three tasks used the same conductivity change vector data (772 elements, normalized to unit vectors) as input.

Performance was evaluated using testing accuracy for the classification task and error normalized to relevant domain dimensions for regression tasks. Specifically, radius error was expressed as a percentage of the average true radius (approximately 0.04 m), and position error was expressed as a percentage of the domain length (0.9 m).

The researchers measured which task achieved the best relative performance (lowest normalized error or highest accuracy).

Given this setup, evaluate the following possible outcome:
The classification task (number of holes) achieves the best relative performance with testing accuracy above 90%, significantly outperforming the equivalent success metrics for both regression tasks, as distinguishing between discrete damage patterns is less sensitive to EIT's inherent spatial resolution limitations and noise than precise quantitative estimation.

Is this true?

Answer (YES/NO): NO